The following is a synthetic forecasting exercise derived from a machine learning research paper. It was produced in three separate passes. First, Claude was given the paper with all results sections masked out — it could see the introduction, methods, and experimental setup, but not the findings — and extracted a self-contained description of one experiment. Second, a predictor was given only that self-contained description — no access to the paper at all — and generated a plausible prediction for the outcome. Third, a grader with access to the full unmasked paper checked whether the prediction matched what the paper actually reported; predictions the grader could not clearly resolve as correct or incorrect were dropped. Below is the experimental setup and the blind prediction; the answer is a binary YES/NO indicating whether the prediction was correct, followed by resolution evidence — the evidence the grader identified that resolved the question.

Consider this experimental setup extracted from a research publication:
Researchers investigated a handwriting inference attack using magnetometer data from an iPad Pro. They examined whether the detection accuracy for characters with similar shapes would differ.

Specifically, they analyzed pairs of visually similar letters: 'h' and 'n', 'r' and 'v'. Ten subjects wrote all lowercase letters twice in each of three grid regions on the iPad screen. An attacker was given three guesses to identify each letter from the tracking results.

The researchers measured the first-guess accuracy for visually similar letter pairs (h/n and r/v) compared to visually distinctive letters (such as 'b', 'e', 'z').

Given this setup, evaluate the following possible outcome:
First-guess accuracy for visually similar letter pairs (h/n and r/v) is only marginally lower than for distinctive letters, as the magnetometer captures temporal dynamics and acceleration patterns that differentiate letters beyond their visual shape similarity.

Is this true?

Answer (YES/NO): NO